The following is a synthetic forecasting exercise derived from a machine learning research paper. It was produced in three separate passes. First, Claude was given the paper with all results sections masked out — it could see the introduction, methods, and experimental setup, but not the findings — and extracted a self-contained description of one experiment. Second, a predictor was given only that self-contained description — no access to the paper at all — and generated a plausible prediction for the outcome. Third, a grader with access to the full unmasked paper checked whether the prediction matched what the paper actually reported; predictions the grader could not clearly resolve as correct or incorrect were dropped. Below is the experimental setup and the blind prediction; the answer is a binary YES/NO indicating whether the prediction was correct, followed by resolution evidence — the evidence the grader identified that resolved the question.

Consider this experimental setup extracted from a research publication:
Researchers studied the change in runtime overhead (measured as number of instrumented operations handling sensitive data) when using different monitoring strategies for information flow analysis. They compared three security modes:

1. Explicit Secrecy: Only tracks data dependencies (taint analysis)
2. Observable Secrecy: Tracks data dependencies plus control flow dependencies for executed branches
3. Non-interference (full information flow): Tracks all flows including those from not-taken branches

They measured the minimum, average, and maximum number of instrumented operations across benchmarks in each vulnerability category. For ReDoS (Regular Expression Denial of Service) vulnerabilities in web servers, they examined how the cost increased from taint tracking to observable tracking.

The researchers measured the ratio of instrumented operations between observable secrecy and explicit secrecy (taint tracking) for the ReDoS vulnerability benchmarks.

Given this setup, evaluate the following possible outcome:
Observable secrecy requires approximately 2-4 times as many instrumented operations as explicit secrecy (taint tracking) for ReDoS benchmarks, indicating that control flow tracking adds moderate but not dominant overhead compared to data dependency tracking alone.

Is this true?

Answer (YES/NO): YES